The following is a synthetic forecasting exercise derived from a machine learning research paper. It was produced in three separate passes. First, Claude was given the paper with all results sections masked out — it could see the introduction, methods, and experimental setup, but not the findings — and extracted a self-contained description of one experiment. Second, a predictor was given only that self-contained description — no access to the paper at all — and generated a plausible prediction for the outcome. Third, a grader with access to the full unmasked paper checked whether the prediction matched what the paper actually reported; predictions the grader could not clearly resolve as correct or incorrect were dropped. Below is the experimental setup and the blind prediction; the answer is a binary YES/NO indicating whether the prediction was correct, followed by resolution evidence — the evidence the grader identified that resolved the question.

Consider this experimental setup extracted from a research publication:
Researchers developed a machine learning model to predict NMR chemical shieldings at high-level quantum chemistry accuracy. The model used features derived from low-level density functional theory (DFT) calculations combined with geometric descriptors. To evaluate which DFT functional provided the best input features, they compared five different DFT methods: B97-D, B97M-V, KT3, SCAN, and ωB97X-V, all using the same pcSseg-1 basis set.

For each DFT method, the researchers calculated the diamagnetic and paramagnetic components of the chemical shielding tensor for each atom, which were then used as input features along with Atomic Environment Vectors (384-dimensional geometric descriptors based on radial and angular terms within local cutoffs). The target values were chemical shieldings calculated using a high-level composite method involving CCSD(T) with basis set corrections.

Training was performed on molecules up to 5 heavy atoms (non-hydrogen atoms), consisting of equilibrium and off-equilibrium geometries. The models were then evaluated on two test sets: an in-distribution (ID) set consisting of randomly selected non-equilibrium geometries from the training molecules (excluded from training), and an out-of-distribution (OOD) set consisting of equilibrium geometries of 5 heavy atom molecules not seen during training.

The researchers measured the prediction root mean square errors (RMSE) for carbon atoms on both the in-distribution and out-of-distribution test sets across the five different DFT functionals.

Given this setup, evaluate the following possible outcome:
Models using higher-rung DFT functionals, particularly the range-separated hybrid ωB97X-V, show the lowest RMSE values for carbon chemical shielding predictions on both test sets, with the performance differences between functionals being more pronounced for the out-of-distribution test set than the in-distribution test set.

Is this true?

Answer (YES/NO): NO